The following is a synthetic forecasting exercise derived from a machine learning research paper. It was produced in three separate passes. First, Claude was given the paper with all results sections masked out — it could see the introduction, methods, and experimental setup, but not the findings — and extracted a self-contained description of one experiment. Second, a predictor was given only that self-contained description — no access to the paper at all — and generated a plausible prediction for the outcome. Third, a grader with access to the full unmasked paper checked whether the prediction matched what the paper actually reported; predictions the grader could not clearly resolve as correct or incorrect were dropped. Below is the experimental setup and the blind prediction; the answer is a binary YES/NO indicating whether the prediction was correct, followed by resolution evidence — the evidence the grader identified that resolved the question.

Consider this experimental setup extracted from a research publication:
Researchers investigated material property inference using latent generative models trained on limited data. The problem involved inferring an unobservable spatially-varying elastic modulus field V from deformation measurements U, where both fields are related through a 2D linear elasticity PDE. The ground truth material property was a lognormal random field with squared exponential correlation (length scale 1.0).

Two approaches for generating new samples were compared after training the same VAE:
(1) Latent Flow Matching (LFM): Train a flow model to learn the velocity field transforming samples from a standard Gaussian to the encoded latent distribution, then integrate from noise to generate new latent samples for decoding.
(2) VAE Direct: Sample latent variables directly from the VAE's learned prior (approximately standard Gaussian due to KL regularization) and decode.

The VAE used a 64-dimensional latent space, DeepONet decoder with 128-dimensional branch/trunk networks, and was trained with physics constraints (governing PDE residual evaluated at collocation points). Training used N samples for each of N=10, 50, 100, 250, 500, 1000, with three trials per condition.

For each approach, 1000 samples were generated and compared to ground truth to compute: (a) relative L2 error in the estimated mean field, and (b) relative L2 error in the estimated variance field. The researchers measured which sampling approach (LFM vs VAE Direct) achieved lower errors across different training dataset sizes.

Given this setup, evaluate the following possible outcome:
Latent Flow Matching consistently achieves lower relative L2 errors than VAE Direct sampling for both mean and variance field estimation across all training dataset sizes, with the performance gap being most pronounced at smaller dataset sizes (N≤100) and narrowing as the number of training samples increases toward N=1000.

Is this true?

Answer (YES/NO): NO